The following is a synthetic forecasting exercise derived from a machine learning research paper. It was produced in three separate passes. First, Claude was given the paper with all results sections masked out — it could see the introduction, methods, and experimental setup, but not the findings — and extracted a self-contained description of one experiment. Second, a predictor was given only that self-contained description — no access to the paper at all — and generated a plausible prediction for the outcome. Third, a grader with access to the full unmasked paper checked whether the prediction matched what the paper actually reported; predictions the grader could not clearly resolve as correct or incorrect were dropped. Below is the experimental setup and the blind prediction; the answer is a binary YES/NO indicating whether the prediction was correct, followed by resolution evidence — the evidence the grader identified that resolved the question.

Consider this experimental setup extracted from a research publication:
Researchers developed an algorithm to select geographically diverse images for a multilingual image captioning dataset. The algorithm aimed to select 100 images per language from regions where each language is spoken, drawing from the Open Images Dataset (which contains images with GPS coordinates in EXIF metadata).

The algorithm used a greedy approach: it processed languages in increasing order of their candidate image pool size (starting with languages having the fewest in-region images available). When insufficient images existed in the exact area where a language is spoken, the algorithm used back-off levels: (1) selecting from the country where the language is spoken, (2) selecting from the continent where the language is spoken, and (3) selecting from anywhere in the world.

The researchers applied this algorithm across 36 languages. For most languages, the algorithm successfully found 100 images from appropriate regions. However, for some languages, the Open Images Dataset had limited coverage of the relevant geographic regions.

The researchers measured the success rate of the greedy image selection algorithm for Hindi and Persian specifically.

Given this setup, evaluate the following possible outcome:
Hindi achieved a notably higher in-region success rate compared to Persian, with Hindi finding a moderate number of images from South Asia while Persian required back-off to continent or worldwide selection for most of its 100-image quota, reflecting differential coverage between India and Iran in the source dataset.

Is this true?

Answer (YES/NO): NO